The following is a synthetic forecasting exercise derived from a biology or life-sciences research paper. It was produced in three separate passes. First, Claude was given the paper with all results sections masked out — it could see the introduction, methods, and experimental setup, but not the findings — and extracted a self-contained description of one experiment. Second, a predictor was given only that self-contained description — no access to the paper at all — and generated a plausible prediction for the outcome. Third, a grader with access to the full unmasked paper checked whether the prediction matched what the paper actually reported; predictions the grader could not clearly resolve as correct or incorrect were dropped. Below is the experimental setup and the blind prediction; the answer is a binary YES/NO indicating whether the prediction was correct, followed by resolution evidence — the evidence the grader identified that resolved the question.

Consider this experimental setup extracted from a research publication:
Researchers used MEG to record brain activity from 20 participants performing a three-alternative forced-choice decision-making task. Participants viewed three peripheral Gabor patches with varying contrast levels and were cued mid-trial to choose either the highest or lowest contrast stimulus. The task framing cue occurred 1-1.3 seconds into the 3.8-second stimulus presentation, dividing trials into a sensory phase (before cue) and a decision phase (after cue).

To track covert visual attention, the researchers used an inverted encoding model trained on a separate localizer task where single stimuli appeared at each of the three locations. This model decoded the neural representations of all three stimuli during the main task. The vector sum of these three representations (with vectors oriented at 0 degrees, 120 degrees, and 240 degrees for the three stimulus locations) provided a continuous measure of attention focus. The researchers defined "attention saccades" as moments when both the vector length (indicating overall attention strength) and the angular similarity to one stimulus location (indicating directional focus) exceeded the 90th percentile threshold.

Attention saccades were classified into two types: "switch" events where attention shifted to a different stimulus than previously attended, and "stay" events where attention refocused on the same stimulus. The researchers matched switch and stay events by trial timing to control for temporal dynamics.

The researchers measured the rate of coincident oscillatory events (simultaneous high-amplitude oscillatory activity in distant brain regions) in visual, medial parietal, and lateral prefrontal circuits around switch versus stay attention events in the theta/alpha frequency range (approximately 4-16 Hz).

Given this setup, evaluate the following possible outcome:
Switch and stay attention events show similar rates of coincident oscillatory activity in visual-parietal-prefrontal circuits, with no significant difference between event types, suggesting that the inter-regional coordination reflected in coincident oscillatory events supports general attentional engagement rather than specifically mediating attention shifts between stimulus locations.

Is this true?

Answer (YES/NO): NO